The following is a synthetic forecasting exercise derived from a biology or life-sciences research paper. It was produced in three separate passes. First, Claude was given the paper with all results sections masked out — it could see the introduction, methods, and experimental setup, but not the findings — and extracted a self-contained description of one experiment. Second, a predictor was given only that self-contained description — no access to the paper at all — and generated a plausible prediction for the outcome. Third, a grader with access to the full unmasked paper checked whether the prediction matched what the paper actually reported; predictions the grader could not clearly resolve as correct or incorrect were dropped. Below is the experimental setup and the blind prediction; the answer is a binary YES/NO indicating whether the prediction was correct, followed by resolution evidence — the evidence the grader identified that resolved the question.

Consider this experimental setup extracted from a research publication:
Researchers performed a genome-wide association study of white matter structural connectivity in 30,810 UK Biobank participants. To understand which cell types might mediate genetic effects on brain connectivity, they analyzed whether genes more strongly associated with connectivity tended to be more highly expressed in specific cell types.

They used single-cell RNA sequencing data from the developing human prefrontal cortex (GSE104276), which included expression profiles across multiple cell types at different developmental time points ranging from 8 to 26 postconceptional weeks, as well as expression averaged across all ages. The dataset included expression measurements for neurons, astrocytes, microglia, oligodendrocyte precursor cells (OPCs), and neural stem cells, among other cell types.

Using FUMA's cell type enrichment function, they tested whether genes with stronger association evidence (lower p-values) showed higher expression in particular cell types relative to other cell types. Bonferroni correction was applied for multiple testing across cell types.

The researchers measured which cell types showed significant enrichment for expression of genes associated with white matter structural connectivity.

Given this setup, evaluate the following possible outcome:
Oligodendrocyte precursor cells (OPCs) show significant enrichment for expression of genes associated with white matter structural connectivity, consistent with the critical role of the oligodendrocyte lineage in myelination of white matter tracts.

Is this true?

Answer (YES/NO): NO